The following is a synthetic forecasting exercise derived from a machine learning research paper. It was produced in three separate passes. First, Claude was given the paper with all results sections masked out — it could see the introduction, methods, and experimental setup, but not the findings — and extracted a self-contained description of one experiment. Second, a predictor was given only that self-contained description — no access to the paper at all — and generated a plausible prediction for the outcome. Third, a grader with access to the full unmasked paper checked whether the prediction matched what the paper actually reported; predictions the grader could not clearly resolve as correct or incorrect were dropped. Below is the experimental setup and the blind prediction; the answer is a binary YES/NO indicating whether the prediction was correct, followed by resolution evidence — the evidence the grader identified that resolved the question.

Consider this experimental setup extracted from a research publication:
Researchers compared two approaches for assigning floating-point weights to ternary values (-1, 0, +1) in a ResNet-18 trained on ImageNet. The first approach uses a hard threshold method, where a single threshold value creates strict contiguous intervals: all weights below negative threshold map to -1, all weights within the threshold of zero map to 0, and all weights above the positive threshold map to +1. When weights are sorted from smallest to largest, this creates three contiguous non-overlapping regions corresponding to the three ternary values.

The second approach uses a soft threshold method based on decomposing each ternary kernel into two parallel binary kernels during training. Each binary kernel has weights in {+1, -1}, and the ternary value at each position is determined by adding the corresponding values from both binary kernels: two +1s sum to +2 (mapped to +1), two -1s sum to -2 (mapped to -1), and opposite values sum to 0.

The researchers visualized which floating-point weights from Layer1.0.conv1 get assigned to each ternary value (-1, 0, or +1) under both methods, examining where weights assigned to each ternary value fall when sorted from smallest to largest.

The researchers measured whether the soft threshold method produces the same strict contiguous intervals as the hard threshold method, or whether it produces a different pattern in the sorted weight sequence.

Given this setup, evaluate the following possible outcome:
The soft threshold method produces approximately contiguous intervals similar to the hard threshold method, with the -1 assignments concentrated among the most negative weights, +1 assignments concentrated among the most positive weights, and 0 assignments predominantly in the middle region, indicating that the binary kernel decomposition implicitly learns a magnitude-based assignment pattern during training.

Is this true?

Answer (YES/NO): NO